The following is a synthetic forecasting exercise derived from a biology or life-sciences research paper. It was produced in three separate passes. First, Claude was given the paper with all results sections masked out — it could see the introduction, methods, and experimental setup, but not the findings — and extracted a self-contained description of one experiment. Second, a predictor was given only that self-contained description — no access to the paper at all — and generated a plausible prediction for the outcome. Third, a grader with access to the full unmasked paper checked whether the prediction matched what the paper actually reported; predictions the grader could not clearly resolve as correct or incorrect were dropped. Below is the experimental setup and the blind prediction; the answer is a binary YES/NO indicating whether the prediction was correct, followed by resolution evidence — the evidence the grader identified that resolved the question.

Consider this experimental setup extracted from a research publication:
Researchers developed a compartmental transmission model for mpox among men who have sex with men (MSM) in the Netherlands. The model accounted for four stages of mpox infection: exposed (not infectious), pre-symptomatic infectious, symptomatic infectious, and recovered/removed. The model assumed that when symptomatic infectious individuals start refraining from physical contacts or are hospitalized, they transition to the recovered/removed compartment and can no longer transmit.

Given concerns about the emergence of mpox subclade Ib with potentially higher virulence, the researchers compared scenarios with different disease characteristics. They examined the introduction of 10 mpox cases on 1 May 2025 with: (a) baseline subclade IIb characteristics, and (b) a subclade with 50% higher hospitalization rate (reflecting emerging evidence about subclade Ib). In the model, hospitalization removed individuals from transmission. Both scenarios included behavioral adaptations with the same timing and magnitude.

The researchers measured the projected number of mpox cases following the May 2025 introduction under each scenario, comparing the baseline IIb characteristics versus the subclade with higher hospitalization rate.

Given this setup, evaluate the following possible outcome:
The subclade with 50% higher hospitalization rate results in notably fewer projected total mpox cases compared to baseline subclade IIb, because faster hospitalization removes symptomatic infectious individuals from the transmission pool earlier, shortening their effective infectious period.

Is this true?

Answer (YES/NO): YES